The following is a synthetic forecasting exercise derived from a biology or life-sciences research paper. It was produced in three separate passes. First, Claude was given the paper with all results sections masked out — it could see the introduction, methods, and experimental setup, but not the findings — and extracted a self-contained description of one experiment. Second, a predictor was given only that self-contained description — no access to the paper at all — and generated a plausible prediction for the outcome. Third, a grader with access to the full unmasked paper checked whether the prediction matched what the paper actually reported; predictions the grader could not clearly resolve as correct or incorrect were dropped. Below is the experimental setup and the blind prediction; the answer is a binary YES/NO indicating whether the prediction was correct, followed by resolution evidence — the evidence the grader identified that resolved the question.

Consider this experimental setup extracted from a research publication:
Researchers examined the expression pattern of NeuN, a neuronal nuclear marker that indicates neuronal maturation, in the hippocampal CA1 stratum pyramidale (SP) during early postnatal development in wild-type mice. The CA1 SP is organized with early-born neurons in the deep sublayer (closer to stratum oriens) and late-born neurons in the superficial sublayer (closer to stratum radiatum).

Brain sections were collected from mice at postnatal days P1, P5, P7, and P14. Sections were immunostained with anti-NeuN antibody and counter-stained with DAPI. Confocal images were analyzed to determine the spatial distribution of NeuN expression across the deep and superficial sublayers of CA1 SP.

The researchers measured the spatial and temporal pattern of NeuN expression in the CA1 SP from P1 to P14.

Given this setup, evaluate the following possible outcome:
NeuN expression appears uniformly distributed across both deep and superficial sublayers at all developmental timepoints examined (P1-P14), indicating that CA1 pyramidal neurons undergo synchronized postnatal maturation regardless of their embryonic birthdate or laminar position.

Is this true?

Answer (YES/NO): NO